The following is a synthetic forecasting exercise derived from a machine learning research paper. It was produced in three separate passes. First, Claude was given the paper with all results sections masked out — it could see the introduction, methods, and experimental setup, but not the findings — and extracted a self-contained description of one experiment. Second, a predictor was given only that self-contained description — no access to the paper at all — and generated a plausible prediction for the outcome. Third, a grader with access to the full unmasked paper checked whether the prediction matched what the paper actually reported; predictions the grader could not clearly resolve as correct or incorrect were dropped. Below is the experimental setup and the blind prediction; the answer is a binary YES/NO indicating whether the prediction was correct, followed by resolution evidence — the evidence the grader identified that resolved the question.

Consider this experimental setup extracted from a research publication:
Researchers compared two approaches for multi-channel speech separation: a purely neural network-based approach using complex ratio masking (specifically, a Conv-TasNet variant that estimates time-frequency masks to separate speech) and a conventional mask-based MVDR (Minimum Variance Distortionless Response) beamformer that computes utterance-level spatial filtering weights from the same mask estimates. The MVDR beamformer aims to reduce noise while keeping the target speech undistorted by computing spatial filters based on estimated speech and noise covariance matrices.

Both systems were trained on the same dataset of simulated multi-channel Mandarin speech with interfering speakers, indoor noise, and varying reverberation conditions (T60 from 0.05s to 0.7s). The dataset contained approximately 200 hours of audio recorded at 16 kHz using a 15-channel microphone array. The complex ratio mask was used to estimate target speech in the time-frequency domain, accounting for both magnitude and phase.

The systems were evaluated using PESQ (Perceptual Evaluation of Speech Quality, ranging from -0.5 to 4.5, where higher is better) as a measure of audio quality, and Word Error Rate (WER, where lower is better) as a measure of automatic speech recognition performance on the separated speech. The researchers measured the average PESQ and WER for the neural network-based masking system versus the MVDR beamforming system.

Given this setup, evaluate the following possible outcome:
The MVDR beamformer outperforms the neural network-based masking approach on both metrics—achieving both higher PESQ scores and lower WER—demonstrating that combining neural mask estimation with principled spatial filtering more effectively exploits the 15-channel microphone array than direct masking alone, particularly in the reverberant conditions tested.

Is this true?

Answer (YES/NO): NO